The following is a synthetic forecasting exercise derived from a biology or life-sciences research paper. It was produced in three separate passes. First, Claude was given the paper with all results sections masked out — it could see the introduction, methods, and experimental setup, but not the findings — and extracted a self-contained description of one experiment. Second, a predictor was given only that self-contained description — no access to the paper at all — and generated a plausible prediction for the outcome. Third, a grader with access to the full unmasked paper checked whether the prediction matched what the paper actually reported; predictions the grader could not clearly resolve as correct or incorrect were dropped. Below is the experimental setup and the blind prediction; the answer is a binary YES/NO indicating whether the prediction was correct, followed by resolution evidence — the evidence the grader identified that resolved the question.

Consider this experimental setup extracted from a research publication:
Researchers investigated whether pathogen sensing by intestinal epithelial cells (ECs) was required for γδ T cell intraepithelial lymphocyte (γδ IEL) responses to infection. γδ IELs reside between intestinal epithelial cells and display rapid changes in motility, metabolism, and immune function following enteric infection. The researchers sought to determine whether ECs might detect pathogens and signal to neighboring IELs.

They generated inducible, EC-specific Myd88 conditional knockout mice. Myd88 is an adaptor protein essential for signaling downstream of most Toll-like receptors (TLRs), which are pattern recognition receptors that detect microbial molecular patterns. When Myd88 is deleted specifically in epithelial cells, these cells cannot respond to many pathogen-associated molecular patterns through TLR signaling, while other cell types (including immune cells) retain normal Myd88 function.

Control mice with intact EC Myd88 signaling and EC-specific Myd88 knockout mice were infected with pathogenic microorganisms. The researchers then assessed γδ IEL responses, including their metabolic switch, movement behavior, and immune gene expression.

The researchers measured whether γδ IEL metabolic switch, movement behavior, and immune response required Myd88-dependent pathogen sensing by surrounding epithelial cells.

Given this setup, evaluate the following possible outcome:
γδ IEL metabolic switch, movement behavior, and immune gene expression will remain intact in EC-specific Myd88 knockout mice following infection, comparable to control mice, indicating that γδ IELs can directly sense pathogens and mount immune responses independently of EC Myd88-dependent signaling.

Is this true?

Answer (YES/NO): NO